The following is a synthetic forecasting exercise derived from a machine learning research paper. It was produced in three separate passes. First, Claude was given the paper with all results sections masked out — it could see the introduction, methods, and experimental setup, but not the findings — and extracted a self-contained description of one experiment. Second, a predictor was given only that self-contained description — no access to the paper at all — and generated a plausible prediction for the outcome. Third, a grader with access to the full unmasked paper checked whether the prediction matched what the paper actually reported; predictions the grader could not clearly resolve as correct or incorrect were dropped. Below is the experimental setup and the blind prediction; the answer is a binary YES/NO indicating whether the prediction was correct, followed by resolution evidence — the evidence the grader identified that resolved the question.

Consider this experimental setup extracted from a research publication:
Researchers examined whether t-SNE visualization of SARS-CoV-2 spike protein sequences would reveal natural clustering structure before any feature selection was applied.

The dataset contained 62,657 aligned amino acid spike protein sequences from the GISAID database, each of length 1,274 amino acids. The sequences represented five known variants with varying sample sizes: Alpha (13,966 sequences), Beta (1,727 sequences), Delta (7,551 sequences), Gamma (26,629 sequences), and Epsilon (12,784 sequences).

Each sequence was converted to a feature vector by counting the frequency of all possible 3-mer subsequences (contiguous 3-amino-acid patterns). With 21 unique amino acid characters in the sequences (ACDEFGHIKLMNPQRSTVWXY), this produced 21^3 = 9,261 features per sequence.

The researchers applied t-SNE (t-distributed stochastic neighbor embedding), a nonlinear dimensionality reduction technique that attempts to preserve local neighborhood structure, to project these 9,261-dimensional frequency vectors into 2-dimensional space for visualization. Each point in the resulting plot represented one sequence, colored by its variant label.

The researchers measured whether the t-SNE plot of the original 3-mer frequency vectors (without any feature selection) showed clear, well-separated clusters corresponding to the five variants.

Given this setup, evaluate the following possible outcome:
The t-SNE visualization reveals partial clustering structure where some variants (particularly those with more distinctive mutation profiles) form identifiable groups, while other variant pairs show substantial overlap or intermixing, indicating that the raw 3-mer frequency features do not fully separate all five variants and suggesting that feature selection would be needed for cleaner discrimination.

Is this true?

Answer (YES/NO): YES